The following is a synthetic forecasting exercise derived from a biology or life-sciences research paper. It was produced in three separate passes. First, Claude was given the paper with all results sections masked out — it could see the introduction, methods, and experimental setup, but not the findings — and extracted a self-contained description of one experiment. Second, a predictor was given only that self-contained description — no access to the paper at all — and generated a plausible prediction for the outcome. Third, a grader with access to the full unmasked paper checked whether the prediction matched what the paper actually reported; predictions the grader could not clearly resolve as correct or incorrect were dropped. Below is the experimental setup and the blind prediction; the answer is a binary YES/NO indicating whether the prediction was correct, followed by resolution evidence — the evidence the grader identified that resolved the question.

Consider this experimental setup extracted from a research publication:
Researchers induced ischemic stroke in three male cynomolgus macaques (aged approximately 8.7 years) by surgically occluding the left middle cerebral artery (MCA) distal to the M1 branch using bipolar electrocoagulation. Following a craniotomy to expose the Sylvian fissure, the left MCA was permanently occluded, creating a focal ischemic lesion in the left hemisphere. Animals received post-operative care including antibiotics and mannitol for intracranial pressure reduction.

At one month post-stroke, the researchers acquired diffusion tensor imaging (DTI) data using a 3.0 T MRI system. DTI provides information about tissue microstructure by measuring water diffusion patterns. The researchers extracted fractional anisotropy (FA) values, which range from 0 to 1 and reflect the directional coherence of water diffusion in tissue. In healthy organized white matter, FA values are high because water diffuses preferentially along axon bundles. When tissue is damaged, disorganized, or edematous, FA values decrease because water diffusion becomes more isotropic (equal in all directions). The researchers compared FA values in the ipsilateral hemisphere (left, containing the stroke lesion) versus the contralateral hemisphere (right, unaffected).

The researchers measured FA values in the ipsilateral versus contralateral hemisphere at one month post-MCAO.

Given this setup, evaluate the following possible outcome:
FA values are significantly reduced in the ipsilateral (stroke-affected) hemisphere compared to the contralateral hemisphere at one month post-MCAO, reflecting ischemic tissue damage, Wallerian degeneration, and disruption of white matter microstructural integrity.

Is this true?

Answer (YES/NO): YES